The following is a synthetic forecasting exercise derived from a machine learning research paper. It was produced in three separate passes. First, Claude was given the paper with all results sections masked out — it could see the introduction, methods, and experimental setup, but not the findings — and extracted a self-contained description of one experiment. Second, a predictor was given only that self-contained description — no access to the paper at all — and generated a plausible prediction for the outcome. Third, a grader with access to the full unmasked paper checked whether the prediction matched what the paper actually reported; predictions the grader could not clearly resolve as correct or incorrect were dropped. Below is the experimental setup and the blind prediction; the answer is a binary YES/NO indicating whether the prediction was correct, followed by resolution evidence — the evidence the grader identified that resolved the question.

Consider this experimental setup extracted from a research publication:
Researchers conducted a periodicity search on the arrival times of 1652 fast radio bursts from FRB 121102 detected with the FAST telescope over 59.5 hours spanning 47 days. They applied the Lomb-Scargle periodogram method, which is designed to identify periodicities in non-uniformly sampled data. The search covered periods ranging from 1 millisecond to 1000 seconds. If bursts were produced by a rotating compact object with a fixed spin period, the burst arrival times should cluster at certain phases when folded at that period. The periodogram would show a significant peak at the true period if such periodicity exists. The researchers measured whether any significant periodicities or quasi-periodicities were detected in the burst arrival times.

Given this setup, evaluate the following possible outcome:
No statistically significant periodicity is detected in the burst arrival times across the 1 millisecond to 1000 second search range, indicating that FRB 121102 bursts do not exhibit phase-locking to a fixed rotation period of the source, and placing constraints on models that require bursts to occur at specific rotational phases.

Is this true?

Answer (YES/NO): YES